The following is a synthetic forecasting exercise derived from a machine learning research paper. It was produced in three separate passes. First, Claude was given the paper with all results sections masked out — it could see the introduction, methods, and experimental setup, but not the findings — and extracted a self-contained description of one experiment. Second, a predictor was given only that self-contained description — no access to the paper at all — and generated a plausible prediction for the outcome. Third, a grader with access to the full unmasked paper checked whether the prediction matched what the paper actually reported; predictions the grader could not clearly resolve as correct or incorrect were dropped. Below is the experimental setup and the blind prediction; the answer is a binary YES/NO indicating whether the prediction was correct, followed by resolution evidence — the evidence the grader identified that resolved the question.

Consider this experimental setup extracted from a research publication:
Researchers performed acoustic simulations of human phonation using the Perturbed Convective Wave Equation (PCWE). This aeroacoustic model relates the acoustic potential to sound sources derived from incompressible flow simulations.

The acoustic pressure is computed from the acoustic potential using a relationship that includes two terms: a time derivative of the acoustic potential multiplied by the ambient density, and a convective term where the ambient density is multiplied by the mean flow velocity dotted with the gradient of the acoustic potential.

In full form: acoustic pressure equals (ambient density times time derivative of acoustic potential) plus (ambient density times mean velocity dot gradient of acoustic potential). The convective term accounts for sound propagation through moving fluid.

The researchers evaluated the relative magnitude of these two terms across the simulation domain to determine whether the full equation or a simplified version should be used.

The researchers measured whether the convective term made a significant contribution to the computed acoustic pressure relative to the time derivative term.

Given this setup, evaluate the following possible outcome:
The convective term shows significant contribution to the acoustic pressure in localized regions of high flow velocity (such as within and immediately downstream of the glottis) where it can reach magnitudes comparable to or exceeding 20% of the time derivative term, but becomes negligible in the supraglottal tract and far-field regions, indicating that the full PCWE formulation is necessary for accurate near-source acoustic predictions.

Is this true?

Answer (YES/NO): NO